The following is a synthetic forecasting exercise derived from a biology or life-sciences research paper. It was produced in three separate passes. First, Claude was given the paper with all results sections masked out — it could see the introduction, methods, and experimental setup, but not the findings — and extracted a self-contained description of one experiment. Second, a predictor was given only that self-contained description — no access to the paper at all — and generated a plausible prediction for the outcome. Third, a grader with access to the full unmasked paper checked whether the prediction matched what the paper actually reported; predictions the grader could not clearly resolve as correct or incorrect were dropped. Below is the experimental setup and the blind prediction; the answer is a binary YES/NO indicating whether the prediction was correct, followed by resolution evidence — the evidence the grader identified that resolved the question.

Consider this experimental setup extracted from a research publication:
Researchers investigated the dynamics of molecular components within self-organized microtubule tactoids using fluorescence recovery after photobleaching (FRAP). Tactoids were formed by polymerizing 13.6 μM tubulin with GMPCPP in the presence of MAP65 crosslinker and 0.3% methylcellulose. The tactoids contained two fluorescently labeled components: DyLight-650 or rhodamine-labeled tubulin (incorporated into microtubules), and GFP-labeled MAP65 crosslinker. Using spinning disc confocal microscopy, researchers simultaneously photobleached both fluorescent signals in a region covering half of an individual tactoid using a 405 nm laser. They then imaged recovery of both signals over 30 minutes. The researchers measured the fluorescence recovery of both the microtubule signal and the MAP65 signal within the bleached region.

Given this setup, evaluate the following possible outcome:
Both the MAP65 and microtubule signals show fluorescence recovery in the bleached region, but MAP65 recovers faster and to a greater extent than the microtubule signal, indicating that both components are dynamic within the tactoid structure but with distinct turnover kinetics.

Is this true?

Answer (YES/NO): NO